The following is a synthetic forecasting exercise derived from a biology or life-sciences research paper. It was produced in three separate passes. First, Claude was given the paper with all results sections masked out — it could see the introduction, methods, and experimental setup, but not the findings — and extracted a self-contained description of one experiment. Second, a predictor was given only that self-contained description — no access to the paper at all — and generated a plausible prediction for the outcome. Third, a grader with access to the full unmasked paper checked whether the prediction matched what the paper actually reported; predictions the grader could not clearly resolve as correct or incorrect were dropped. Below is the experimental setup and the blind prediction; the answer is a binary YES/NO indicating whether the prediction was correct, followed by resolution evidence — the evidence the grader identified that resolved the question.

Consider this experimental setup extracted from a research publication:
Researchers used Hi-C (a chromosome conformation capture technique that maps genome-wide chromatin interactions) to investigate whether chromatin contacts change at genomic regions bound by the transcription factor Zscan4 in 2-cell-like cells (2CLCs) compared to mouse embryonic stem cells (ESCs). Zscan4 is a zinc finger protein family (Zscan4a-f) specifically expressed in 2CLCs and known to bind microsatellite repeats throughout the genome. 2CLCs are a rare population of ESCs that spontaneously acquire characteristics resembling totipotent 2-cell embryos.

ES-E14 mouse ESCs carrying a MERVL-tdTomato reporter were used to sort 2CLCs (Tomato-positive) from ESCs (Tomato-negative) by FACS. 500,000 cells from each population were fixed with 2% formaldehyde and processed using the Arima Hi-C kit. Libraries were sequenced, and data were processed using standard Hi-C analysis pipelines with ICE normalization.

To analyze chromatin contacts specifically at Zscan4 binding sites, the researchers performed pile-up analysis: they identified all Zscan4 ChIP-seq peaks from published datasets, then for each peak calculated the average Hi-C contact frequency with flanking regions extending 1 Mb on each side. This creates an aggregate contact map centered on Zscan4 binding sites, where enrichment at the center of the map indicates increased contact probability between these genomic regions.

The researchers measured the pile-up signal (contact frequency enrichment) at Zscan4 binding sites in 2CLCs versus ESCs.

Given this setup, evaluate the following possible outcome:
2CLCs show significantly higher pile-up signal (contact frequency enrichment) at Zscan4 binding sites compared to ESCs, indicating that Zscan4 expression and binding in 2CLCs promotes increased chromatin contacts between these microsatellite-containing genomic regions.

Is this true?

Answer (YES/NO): YES